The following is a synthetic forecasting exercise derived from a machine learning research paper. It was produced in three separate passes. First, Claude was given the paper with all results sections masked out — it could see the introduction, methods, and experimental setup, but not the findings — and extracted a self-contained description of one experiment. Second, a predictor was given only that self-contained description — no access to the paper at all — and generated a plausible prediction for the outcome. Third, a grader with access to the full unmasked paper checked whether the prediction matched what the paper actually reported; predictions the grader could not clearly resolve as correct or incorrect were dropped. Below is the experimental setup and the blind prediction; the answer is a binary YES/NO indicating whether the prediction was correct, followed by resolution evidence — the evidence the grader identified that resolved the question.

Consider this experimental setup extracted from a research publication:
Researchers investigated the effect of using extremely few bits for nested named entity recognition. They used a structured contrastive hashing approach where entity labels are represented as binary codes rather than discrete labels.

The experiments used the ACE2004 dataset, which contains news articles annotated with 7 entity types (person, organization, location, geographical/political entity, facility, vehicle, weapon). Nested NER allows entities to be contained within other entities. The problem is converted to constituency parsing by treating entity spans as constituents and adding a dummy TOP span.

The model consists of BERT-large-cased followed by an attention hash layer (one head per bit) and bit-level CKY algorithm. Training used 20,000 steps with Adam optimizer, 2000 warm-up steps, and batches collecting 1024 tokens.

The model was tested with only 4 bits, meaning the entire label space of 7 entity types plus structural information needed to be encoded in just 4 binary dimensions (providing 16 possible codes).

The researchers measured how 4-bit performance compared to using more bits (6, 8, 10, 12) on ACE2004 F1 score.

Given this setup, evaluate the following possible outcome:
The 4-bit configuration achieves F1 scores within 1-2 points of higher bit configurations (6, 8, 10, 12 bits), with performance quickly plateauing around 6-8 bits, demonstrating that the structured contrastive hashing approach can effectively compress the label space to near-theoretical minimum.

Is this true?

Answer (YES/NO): NO